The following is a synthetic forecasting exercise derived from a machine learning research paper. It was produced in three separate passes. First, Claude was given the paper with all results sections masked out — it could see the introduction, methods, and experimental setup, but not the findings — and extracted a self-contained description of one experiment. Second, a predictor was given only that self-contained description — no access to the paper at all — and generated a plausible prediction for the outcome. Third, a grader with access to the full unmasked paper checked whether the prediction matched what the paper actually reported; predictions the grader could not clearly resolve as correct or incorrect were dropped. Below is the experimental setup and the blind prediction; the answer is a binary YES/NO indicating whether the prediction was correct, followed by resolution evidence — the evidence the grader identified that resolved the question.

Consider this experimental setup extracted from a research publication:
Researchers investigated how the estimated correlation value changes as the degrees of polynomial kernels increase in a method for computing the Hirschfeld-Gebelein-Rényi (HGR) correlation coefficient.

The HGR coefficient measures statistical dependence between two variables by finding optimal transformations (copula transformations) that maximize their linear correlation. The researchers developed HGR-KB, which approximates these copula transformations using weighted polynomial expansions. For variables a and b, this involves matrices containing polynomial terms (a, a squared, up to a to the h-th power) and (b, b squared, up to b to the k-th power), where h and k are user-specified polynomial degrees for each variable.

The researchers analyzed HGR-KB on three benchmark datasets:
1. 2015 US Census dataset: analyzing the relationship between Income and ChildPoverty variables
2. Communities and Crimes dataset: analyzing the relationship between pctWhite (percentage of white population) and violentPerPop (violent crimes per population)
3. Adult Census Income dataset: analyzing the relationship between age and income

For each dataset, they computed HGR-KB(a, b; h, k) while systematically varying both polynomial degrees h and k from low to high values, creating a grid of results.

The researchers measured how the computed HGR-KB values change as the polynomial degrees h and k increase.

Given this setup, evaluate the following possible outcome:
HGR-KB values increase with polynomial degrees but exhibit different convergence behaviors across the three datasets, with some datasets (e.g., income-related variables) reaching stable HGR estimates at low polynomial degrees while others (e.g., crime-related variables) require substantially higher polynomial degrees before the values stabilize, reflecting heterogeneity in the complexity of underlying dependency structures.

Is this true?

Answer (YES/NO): NO